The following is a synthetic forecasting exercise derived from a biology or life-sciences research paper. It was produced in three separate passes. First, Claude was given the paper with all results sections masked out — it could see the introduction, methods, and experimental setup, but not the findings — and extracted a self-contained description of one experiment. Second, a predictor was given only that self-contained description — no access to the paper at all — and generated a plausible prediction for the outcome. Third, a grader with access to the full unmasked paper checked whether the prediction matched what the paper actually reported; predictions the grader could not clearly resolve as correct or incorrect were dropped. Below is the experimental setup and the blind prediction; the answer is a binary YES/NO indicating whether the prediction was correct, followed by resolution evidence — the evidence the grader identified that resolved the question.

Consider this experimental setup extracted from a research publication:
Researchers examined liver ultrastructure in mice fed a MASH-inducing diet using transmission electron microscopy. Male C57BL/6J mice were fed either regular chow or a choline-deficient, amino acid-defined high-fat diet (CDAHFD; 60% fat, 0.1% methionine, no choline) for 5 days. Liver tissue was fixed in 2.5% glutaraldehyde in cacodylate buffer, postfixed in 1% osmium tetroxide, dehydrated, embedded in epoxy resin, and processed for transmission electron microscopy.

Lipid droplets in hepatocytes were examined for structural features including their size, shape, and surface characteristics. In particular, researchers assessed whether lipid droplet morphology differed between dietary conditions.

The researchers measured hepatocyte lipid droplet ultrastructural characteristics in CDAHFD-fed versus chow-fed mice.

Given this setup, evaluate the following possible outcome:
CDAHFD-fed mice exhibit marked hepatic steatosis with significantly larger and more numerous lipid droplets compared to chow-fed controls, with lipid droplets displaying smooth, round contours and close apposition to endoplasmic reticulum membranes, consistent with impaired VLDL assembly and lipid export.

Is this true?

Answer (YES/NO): NO